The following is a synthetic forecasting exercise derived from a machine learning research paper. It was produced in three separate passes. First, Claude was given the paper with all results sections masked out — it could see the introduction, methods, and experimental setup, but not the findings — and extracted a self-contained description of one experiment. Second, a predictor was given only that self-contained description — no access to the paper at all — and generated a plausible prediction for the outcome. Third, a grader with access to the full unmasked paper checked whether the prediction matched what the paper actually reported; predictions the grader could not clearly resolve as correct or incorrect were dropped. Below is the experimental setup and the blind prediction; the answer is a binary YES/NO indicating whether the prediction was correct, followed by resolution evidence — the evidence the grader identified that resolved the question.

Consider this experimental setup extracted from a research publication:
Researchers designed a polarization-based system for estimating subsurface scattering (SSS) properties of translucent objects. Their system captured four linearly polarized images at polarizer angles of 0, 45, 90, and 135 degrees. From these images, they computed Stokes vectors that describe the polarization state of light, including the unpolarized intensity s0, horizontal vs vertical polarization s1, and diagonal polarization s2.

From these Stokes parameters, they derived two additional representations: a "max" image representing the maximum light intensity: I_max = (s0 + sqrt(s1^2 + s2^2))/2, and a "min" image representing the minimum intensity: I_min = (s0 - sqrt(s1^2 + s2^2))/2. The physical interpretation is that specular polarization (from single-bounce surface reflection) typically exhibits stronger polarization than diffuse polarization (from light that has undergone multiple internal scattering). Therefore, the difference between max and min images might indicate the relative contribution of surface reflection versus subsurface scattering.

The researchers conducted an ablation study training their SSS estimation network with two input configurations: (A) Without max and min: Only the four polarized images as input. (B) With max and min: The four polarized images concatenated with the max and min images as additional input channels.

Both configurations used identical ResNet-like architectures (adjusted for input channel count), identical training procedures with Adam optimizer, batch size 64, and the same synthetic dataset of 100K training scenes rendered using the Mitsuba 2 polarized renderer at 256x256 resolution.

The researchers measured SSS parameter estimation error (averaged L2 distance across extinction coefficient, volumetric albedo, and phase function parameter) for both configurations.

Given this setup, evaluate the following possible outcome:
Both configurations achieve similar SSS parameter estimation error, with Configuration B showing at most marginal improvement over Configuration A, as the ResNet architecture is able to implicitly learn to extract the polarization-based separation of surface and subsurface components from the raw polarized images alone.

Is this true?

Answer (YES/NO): YES